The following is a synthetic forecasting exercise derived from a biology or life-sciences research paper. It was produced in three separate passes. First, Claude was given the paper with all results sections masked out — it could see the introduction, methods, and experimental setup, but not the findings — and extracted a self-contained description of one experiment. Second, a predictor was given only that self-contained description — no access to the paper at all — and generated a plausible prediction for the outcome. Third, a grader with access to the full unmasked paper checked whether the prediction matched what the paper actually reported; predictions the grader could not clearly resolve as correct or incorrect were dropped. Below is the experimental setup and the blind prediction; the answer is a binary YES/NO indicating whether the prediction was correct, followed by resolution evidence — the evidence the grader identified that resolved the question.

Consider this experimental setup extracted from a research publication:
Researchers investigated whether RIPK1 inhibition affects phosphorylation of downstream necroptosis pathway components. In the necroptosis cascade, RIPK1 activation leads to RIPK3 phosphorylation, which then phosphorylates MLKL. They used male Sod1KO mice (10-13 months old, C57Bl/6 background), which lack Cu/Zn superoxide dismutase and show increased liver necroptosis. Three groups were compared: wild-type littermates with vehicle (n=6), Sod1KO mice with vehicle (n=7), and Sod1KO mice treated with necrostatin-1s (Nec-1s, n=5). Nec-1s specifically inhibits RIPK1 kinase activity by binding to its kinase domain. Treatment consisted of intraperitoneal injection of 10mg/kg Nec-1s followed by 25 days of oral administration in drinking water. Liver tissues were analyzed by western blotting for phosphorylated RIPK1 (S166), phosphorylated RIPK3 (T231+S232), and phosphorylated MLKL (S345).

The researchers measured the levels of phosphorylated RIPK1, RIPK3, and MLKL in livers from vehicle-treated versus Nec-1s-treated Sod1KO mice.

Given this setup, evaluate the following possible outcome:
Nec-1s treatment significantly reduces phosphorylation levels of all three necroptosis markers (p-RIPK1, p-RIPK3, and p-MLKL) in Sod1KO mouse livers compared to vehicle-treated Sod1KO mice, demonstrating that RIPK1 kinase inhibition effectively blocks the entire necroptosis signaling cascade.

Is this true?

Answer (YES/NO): NO